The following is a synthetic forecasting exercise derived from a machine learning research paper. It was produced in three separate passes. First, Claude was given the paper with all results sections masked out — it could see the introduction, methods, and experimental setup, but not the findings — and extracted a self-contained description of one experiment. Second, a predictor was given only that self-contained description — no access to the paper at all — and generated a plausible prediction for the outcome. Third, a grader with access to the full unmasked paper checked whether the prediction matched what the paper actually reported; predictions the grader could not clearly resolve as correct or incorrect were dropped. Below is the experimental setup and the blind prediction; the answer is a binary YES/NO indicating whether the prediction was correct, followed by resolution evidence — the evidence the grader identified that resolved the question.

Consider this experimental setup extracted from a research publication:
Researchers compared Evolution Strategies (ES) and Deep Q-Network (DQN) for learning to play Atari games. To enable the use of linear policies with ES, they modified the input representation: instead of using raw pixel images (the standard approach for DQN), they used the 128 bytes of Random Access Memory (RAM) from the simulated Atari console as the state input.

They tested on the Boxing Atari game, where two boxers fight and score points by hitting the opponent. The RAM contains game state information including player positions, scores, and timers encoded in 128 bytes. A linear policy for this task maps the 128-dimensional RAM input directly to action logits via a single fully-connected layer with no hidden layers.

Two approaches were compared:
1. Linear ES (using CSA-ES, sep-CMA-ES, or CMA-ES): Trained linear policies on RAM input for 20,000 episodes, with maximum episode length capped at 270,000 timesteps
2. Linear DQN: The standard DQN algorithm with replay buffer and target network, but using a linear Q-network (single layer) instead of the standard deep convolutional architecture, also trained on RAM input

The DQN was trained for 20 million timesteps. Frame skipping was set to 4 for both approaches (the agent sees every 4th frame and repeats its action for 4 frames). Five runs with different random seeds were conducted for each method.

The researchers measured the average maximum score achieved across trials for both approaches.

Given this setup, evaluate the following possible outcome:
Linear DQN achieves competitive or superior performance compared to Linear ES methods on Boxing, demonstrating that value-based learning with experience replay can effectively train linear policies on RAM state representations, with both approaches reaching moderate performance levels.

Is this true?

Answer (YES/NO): NO